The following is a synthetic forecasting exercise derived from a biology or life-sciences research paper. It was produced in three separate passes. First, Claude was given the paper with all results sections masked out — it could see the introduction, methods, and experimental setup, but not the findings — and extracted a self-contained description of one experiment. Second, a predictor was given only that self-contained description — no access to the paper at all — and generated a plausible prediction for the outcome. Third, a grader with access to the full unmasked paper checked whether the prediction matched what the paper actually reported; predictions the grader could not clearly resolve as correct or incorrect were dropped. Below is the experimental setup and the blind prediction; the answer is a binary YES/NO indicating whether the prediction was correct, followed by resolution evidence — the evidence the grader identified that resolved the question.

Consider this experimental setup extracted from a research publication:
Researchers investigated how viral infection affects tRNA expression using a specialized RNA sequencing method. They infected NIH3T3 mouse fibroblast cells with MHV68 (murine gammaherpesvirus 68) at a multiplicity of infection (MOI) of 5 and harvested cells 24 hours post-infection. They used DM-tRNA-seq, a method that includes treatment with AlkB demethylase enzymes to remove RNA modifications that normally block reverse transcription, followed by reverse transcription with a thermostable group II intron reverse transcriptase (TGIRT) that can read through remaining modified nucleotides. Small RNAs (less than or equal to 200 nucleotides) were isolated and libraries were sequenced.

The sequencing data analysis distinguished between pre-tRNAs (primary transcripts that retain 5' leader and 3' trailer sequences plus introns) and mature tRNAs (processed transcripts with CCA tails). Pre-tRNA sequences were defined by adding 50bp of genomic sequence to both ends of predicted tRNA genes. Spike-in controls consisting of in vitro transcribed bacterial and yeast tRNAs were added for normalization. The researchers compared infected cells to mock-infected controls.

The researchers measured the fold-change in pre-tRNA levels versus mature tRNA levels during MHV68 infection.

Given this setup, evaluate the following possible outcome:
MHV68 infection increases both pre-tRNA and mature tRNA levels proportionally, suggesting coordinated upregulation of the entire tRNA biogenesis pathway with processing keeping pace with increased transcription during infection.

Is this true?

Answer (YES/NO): NO